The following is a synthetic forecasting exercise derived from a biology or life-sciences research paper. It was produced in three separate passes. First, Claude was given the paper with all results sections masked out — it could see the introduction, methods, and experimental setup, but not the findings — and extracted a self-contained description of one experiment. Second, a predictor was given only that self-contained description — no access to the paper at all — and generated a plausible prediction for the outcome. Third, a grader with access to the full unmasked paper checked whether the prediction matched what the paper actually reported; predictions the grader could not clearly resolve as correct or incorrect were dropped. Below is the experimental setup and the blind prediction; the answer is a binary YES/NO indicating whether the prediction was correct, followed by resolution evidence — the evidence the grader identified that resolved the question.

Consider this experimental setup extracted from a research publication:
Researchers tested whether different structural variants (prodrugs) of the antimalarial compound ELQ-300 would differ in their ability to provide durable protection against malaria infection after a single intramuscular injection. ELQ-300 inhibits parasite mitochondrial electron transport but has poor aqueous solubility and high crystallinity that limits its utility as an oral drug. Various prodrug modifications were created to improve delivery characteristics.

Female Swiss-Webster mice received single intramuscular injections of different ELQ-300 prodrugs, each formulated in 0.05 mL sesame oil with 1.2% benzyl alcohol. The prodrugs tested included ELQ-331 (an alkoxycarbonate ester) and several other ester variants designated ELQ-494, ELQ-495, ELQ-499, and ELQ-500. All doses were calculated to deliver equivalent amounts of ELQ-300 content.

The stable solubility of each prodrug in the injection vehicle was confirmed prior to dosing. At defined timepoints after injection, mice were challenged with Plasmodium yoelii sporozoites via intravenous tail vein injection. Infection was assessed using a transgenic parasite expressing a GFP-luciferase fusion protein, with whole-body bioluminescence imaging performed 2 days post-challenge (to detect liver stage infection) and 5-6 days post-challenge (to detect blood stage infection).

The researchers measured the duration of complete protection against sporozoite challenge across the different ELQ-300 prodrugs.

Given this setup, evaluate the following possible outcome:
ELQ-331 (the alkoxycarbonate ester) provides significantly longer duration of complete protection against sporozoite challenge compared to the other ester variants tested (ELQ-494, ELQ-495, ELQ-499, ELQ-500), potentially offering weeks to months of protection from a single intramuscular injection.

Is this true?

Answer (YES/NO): YES